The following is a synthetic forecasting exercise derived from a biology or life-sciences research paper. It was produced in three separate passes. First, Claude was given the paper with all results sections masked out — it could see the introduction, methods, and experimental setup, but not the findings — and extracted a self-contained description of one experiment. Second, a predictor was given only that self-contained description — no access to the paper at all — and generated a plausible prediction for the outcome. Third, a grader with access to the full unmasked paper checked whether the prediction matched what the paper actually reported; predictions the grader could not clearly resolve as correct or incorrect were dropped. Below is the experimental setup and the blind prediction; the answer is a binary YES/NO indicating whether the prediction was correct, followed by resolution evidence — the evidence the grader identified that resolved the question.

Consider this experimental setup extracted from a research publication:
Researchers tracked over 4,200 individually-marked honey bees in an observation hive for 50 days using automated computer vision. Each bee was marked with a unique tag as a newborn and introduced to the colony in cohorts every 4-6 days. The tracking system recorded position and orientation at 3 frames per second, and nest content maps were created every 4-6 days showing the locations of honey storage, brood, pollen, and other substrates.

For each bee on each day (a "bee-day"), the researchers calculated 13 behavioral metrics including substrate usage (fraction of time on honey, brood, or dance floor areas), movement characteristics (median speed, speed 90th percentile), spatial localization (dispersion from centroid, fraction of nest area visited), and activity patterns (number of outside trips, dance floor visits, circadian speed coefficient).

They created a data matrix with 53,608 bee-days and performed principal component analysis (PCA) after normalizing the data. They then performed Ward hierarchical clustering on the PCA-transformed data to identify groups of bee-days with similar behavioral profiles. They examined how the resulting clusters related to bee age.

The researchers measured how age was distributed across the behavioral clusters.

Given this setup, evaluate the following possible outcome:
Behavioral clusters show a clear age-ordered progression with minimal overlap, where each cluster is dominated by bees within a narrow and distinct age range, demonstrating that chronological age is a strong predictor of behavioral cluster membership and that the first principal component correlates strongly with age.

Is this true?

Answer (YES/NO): NO